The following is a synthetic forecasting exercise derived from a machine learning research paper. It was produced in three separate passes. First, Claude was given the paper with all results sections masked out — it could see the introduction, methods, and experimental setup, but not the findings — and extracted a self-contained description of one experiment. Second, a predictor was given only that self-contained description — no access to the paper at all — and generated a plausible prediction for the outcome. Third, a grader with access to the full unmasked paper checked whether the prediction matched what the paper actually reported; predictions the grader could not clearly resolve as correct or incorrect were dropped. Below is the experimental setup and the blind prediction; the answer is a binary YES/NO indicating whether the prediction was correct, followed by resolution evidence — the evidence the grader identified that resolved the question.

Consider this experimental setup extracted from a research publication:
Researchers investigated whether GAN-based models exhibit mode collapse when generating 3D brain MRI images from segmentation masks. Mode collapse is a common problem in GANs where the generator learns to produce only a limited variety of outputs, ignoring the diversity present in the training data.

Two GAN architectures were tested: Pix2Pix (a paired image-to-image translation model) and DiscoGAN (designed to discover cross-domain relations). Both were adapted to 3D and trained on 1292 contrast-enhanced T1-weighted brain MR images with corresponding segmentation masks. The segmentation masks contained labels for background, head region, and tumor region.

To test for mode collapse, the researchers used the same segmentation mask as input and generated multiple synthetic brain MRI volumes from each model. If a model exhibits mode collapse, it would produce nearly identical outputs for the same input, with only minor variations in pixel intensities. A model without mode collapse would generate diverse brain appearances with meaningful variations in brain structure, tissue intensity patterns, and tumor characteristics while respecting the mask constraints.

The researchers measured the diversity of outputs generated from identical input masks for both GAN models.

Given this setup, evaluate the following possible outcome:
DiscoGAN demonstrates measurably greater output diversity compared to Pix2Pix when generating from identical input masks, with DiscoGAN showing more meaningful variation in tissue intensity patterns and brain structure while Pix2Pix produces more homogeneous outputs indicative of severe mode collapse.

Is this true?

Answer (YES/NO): NO